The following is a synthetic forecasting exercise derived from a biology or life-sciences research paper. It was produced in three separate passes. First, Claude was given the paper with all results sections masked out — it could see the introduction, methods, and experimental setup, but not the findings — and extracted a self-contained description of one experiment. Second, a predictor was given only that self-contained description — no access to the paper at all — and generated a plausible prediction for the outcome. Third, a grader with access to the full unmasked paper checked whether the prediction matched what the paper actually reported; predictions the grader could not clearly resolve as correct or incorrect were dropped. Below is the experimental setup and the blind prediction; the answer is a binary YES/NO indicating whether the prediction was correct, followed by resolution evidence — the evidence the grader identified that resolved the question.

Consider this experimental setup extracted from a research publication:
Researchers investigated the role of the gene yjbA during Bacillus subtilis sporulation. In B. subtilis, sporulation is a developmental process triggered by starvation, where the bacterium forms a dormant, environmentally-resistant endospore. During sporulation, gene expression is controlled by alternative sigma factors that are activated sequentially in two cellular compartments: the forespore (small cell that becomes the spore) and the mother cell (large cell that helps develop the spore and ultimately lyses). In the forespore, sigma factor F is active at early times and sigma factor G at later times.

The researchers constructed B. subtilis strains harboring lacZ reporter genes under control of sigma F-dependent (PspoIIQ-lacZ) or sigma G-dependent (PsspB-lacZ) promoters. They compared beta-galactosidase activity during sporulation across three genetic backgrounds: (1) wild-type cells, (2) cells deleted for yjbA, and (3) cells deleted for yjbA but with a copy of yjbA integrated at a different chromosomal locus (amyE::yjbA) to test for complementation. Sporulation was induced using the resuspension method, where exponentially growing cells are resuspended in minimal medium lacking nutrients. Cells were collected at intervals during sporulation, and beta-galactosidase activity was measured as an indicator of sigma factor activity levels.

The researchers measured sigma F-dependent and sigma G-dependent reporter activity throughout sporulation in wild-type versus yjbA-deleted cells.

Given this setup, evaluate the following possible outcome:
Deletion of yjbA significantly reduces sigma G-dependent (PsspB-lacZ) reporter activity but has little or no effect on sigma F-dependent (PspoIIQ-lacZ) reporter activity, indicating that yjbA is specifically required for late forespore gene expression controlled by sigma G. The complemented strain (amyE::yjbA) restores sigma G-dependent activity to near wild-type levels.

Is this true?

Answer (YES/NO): NO